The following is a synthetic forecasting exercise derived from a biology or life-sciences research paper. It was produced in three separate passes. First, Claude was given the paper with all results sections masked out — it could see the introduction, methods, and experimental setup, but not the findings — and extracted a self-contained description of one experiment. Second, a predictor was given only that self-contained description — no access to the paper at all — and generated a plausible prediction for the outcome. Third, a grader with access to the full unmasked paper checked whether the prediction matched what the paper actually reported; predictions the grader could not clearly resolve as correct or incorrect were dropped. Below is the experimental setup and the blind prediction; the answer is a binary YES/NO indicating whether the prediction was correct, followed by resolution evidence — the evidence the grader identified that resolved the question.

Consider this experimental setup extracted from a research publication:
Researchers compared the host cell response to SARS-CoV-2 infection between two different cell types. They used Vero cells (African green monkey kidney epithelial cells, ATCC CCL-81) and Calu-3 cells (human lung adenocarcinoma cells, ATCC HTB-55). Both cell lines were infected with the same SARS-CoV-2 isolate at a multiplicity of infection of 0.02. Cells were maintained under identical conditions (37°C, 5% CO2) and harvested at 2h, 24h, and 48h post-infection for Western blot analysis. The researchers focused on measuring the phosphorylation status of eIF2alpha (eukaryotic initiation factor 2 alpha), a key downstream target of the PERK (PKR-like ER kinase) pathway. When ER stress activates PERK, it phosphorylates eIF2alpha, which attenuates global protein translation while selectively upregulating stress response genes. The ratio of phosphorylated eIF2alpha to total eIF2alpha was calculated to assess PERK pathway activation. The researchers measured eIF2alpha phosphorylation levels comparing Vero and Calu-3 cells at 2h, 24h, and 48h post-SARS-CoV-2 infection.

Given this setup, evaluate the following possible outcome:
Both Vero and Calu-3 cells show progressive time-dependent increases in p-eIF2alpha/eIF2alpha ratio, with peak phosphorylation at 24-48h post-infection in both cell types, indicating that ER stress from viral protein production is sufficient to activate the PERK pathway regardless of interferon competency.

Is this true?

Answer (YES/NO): NO